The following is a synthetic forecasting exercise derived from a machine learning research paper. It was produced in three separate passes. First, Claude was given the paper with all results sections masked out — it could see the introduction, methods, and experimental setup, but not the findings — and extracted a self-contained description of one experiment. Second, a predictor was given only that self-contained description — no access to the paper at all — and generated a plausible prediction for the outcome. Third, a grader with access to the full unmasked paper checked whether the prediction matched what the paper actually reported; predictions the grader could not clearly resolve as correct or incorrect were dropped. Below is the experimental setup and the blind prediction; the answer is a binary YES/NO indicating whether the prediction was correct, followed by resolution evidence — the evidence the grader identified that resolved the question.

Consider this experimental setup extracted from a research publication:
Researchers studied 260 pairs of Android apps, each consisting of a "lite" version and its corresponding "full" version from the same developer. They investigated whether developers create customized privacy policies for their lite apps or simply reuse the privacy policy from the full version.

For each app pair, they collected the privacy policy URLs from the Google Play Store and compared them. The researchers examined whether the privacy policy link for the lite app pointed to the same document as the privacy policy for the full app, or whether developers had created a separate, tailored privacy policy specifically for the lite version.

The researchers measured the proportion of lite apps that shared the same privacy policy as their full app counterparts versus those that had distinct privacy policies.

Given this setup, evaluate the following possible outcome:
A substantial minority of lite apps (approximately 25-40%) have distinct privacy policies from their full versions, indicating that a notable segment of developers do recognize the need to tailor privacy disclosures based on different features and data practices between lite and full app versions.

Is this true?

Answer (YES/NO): YES